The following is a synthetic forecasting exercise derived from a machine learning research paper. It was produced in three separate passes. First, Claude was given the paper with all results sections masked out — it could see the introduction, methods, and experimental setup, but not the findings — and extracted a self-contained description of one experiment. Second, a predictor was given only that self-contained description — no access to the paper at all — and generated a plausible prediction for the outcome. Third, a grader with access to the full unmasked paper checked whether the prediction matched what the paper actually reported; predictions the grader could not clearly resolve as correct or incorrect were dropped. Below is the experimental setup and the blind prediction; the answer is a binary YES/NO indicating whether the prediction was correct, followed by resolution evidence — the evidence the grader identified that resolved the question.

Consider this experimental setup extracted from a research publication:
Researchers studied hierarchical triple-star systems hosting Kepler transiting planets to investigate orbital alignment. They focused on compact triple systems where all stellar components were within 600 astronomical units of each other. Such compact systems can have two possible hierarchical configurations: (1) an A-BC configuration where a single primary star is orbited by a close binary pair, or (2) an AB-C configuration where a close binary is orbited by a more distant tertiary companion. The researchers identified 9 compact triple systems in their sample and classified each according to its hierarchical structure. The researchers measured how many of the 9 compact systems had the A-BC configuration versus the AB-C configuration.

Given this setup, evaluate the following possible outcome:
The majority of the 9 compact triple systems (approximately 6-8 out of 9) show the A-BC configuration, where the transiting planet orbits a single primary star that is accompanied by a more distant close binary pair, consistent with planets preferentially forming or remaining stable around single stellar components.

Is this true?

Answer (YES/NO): YES